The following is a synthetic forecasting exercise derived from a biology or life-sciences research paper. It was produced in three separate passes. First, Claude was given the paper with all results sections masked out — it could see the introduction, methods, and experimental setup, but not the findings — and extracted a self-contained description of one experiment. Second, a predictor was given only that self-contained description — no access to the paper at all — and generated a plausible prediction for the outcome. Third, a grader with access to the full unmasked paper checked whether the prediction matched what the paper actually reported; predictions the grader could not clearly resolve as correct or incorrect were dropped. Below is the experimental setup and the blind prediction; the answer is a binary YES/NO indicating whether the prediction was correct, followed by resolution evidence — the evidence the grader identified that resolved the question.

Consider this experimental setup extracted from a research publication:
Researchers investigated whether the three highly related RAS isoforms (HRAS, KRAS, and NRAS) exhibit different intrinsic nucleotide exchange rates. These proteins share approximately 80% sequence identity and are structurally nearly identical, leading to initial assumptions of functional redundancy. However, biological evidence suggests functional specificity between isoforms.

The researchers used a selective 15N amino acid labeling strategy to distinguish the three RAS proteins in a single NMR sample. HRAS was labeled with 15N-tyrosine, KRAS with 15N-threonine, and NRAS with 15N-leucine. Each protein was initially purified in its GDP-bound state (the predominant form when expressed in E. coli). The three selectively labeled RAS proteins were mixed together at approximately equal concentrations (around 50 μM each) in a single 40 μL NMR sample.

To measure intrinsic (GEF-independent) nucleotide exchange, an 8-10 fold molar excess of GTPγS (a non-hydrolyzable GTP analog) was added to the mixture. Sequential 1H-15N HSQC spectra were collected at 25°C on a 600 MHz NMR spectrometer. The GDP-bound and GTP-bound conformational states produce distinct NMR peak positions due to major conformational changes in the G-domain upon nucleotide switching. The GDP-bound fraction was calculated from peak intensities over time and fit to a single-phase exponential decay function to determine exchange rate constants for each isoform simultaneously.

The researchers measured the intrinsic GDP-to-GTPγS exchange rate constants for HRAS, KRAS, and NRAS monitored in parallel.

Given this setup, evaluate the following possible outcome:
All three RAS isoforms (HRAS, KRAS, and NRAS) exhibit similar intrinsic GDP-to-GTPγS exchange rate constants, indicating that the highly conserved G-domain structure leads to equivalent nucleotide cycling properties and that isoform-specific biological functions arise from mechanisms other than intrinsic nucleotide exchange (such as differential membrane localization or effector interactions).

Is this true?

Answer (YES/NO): YES